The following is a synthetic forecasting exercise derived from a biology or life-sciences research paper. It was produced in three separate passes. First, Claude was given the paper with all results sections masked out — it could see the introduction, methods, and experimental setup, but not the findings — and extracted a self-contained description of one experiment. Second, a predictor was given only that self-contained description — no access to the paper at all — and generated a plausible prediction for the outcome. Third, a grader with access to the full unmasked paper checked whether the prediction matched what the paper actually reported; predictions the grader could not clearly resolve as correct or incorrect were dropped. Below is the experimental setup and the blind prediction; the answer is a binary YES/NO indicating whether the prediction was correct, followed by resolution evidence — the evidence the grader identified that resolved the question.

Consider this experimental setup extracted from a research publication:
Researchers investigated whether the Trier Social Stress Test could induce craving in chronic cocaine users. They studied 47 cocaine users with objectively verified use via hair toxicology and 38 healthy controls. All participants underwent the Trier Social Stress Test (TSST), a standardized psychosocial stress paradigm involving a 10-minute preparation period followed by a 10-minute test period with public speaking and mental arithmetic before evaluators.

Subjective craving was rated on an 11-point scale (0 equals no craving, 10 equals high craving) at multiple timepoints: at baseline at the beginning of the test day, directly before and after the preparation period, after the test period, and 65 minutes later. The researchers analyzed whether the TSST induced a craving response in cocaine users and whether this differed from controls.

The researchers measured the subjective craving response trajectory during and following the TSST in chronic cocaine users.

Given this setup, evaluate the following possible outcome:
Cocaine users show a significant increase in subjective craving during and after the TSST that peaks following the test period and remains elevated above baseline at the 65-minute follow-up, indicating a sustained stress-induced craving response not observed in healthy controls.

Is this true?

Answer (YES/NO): NO